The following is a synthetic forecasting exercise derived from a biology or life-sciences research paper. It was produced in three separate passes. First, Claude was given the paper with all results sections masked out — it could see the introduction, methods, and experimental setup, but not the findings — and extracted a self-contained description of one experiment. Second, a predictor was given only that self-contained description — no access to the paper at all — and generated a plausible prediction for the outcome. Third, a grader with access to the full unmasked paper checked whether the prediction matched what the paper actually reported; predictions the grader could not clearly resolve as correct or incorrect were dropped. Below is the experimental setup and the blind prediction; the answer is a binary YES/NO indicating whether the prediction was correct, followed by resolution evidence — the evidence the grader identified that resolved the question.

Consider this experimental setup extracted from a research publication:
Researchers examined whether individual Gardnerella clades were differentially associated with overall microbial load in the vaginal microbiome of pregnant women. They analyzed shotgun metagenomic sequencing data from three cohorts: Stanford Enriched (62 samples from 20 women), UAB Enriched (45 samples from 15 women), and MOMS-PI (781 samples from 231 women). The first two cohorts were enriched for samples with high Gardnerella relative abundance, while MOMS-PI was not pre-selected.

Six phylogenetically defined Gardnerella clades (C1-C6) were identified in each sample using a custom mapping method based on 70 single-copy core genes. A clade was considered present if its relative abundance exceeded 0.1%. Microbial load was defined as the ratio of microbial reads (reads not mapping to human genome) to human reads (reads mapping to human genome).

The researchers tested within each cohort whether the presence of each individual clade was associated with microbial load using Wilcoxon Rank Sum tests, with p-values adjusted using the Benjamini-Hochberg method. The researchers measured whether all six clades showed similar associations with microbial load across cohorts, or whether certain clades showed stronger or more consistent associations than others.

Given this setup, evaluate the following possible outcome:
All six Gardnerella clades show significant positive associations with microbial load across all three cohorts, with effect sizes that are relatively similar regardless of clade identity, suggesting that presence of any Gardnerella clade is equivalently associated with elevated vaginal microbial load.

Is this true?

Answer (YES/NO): NO